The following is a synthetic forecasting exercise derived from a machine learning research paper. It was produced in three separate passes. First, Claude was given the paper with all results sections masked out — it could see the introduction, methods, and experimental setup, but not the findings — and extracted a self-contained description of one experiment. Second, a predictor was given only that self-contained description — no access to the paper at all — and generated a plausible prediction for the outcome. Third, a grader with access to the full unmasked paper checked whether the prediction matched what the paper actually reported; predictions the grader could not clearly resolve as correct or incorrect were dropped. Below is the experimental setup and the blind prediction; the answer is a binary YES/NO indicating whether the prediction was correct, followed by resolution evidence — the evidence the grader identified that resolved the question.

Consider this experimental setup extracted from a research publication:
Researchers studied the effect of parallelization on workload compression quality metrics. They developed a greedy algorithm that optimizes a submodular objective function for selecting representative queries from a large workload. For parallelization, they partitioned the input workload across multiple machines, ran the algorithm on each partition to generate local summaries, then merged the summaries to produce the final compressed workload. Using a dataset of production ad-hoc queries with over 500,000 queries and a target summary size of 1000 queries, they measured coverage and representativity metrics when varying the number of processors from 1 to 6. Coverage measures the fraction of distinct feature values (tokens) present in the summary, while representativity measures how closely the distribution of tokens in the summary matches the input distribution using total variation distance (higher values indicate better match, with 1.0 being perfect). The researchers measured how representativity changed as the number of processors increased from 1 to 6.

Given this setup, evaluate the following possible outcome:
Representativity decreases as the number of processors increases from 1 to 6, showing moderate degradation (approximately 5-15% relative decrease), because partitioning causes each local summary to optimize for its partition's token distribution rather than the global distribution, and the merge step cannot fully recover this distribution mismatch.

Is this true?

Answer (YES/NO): YES